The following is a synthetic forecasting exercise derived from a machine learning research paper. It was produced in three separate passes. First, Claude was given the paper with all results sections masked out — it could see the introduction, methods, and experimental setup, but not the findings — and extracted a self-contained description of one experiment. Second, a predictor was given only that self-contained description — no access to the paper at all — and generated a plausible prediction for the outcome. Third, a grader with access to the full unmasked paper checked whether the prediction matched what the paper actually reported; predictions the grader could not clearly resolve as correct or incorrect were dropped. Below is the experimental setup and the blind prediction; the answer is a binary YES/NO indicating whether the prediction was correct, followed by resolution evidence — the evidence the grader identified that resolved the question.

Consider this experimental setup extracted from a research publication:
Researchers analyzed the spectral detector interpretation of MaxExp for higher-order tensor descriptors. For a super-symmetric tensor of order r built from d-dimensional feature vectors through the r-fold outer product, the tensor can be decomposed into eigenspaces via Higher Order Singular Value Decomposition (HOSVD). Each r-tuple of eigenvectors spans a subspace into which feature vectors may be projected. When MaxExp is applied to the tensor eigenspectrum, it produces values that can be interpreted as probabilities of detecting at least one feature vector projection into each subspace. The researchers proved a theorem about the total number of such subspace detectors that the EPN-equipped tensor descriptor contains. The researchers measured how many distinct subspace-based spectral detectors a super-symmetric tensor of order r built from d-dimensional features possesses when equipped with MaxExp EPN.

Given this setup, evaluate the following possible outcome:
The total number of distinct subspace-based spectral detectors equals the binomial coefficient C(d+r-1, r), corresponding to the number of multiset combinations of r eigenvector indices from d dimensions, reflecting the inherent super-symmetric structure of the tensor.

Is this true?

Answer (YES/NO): NO